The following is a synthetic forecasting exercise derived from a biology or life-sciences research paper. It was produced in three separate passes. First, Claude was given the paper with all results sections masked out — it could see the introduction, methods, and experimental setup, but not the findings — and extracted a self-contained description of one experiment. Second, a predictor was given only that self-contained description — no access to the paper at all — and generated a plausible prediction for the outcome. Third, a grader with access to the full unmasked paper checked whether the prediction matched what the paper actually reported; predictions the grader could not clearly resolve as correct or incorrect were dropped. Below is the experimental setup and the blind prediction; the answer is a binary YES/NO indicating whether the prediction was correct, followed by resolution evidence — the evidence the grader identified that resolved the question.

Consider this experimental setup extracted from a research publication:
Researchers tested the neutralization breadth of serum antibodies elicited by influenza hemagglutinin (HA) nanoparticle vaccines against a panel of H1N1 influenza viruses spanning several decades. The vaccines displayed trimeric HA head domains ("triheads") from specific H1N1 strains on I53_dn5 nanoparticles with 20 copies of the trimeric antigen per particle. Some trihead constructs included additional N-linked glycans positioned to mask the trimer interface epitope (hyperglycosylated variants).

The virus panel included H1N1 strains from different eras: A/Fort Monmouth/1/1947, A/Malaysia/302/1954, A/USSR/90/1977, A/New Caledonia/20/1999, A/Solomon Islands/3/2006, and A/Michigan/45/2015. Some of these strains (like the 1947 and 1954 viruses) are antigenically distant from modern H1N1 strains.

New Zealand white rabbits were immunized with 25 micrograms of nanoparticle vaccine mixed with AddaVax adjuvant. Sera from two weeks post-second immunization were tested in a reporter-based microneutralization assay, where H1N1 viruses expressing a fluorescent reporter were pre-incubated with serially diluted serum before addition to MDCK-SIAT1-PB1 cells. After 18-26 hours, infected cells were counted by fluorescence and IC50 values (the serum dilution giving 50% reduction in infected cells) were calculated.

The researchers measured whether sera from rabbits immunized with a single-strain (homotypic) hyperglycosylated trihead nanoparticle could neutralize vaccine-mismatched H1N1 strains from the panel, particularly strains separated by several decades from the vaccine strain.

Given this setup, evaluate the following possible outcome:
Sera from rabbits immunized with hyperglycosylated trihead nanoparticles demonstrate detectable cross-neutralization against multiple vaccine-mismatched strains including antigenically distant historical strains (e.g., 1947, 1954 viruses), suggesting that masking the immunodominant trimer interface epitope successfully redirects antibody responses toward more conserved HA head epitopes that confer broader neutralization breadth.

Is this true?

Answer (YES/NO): YES